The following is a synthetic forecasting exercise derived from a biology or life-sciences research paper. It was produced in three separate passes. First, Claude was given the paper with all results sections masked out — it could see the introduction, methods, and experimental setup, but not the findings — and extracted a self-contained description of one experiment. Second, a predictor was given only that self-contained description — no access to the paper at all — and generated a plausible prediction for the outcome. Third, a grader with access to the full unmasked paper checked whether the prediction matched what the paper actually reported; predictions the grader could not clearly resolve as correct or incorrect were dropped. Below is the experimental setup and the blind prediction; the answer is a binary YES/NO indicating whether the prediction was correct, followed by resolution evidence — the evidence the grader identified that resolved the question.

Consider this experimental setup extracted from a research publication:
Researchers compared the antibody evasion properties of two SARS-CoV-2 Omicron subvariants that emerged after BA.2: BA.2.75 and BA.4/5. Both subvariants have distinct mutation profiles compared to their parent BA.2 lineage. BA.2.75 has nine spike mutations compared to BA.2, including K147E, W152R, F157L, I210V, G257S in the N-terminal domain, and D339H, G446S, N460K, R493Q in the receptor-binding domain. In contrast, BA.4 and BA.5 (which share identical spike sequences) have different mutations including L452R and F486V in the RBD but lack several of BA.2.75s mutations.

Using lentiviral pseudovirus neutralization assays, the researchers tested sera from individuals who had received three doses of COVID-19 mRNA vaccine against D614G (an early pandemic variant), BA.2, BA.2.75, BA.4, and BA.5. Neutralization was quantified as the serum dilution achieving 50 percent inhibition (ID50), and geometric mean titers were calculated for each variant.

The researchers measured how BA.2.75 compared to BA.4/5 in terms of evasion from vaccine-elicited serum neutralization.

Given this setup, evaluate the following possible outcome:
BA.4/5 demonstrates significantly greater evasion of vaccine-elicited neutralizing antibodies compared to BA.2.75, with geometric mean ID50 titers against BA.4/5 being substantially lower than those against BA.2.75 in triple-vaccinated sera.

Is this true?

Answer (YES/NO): YES